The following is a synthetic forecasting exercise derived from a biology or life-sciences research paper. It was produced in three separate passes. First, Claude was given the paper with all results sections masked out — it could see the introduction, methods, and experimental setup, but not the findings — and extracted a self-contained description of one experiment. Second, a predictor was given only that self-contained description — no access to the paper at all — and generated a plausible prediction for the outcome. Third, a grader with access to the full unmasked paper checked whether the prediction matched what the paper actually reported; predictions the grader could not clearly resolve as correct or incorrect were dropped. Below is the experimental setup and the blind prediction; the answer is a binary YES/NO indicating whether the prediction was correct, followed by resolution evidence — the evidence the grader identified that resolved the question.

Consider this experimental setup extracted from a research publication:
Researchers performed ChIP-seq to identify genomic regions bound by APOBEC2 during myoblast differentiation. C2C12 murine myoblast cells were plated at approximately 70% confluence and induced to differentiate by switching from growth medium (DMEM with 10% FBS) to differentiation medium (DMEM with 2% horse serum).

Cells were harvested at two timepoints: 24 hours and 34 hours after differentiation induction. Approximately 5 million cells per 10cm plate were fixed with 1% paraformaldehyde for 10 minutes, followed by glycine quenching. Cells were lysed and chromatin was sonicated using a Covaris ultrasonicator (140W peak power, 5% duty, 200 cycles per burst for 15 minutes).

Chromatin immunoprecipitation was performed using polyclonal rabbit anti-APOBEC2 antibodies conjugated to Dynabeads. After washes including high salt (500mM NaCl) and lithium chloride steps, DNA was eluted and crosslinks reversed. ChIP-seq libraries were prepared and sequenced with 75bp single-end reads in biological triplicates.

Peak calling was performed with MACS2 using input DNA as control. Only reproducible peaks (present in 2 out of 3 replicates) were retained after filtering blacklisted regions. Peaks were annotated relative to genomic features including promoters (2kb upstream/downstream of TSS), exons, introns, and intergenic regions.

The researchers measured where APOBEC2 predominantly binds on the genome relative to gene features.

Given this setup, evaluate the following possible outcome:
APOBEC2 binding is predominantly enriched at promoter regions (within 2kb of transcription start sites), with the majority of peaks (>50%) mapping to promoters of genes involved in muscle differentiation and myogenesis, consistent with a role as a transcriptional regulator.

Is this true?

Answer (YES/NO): NO